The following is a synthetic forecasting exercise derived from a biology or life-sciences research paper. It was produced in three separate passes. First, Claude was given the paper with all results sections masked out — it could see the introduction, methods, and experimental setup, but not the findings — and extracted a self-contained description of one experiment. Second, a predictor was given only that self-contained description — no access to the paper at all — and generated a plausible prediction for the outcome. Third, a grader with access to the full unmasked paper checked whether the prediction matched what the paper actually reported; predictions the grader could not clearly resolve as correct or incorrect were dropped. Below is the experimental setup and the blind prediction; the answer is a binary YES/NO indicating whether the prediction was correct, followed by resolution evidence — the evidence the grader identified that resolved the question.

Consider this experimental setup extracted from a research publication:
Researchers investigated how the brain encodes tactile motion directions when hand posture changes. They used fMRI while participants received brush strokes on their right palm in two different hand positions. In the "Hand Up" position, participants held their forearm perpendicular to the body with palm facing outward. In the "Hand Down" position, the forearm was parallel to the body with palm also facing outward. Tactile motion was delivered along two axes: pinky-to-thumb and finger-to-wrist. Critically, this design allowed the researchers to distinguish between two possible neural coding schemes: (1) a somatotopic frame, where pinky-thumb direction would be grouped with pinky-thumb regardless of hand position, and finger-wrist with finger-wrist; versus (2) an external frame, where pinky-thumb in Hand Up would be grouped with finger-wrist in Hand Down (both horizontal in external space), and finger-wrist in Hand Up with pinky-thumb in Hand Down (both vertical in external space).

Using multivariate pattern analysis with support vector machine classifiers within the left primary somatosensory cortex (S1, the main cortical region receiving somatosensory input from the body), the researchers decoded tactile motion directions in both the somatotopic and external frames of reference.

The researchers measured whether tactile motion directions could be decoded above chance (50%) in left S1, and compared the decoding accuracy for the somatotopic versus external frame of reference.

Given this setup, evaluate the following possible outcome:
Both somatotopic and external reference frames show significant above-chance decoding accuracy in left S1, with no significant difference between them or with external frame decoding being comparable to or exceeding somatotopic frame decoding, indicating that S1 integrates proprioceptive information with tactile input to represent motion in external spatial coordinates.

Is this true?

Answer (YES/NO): NO